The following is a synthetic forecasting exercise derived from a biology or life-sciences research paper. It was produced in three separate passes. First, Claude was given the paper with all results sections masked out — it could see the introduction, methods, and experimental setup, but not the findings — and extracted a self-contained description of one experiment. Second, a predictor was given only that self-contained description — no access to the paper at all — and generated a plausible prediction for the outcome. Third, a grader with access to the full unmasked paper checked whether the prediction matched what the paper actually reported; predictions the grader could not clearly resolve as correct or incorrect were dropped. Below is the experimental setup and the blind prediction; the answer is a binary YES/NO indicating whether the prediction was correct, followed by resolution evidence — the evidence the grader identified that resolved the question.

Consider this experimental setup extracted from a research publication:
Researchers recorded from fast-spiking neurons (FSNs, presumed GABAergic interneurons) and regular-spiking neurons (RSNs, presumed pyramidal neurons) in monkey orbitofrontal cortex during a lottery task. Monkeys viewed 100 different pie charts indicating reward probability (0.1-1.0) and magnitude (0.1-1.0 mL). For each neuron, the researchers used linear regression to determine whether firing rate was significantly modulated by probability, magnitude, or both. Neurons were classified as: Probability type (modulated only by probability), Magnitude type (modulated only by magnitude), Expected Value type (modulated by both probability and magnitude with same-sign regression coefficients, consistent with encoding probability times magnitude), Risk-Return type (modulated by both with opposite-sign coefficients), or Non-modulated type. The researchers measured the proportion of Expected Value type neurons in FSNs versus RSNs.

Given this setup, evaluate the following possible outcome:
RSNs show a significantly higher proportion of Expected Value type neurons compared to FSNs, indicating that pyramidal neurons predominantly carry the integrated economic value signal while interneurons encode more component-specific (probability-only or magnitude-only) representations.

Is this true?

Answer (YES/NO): NO